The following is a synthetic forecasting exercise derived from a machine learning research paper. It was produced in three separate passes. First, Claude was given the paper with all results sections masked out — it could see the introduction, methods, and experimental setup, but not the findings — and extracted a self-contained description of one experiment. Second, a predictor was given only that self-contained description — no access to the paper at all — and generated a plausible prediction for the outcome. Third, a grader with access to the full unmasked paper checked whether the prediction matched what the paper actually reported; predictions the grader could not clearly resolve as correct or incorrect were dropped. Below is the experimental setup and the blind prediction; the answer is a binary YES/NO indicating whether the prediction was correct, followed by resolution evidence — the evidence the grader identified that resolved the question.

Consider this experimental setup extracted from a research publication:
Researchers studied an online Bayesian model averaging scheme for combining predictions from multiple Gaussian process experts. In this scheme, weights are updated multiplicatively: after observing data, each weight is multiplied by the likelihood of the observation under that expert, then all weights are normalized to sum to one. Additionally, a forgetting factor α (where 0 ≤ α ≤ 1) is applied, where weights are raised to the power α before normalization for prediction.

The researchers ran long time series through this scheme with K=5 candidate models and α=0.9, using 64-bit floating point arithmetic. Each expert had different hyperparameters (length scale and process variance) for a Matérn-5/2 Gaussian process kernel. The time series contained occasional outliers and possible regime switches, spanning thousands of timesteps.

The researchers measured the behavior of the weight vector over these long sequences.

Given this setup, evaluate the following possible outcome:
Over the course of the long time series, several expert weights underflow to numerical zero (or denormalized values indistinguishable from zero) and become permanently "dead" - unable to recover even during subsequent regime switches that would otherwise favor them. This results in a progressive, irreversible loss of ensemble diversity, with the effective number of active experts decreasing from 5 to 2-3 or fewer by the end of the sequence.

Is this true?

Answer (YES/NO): NO